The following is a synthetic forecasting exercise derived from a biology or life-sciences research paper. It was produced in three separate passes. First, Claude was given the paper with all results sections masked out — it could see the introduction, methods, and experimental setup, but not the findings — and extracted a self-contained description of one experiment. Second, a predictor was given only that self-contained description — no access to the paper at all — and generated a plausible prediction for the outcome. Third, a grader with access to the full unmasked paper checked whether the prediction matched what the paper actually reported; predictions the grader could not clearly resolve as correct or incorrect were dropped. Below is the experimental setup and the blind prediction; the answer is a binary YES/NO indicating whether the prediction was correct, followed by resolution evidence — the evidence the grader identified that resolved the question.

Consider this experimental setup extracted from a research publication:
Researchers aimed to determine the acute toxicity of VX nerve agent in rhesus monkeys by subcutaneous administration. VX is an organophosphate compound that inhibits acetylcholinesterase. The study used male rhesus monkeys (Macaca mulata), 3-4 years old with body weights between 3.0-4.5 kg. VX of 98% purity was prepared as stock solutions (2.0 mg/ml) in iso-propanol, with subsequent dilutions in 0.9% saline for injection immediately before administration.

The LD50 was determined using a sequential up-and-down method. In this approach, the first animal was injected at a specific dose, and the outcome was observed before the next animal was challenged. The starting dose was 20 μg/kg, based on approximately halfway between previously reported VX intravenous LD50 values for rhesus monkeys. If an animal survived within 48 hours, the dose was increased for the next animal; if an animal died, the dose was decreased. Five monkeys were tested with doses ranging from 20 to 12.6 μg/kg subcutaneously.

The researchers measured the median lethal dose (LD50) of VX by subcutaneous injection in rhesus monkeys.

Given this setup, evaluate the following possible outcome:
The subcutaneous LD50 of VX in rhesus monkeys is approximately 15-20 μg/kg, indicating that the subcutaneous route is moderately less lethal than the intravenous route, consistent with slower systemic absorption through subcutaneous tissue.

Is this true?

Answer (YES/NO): YES